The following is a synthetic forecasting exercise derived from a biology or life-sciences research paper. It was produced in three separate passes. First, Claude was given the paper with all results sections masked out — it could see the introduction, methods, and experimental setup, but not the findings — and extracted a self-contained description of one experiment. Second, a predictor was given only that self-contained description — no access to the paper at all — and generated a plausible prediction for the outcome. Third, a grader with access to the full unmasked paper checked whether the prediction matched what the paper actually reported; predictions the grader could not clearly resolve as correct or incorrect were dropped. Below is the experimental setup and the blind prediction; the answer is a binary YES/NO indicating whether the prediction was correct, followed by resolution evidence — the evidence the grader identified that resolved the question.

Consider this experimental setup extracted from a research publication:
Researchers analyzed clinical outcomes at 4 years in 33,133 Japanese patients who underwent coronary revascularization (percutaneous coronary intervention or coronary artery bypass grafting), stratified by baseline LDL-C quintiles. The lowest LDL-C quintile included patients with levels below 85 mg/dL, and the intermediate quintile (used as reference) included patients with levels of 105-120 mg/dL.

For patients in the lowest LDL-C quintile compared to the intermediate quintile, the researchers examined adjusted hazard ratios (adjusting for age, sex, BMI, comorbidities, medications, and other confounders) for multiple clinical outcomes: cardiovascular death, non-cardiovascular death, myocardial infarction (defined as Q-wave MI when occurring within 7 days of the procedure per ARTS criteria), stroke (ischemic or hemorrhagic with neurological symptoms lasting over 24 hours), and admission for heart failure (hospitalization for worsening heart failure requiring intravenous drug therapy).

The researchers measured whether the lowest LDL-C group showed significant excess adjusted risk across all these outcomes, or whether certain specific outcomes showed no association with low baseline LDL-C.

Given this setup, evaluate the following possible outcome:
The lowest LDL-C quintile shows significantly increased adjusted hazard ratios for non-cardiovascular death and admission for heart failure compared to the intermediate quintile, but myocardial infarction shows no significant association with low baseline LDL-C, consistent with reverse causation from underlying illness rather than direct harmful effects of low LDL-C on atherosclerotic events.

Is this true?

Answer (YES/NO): YES